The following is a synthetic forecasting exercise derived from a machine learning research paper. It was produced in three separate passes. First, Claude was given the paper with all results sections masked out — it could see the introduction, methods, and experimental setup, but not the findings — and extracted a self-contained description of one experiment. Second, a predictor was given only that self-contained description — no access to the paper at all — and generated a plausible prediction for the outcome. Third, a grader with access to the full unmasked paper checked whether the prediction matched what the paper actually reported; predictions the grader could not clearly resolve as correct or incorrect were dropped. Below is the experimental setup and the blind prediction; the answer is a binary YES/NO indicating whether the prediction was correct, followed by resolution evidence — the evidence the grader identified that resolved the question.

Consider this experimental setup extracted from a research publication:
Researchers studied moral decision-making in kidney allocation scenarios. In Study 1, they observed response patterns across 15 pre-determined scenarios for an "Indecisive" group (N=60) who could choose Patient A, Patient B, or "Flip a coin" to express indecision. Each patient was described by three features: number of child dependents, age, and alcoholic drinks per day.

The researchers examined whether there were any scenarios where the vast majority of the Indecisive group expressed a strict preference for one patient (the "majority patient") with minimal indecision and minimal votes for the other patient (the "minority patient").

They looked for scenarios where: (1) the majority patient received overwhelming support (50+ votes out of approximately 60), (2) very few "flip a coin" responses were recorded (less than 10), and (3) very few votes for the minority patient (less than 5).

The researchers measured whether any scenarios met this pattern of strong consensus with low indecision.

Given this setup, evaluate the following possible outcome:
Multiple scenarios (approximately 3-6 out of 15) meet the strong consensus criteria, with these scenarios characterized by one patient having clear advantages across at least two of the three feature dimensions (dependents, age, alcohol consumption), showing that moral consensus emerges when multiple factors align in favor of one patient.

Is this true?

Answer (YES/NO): NO